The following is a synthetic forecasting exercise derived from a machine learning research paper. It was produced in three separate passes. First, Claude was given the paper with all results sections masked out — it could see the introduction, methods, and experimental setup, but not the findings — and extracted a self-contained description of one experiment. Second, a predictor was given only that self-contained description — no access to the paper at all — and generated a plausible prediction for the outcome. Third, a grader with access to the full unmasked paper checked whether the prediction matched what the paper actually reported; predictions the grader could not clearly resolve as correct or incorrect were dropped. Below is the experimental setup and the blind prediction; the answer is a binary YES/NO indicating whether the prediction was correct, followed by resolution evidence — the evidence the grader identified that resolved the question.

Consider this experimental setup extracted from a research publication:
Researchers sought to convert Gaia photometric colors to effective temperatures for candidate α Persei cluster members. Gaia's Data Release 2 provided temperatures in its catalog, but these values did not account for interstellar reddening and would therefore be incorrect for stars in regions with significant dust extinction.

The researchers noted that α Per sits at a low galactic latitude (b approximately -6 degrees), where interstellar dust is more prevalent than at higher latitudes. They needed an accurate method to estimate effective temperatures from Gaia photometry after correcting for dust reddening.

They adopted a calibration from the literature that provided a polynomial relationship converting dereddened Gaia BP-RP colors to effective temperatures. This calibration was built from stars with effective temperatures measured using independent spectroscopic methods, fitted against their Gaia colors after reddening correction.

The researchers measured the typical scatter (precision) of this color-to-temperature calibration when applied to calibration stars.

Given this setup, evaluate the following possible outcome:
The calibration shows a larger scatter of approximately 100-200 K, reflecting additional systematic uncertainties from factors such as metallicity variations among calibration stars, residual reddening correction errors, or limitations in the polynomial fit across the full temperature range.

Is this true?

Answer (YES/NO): NO